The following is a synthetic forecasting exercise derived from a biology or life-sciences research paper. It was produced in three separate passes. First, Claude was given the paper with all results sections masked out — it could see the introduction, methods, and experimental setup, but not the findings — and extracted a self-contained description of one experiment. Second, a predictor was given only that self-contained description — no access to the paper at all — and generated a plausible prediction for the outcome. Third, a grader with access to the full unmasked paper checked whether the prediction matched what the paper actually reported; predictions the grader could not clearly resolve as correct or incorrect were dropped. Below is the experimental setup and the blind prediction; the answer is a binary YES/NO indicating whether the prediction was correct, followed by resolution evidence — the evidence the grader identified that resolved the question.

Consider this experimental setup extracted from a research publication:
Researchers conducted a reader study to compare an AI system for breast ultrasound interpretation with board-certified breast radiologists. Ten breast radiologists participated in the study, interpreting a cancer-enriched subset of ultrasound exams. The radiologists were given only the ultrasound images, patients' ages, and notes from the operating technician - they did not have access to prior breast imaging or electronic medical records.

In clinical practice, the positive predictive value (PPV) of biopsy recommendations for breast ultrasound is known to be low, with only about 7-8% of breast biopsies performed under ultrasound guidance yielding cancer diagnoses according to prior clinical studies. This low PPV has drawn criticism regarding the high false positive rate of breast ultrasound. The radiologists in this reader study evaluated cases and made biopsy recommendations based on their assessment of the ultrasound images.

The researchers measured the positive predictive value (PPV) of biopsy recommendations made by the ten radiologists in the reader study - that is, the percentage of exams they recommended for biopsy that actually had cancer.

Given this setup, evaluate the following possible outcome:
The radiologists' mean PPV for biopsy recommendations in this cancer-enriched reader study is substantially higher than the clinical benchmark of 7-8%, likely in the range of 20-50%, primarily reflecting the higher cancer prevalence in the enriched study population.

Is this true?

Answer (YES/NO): YES